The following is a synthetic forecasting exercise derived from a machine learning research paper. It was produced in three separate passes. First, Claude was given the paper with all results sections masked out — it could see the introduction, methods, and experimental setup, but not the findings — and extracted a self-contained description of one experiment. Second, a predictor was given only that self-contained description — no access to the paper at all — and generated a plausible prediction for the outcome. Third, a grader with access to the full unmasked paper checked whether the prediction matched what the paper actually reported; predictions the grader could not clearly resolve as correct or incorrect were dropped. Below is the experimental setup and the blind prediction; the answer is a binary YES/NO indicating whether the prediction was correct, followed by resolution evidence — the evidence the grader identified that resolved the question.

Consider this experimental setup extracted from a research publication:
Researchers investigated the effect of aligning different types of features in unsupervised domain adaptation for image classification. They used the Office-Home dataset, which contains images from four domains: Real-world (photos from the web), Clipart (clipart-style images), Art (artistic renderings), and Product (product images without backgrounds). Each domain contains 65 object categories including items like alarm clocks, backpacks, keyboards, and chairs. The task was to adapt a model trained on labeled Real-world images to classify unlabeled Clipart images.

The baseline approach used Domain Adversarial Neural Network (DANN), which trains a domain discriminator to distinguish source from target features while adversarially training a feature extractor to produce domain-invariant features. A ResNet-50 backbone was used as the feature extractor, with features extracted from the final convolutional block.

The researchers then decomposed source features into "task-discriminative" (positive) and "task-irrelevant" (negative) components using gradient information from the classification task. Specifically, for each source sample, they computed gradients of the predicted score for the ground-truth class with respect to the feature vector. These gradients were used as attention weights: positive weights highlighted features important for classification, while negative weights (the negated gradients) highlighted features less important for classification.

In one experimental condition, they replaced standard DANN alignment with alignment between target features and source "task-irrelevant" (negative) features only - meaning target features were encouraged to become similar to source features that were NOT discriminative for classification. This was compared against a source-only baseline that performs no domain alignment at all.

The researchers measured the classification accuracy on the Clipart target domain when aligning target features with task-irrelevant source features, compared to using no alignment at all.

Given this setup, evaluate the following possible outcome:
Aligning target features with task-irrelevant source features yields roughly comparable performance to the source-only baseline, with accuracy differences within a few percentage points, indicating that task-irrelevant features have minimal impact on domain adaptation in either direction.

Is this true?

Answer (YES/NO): NO